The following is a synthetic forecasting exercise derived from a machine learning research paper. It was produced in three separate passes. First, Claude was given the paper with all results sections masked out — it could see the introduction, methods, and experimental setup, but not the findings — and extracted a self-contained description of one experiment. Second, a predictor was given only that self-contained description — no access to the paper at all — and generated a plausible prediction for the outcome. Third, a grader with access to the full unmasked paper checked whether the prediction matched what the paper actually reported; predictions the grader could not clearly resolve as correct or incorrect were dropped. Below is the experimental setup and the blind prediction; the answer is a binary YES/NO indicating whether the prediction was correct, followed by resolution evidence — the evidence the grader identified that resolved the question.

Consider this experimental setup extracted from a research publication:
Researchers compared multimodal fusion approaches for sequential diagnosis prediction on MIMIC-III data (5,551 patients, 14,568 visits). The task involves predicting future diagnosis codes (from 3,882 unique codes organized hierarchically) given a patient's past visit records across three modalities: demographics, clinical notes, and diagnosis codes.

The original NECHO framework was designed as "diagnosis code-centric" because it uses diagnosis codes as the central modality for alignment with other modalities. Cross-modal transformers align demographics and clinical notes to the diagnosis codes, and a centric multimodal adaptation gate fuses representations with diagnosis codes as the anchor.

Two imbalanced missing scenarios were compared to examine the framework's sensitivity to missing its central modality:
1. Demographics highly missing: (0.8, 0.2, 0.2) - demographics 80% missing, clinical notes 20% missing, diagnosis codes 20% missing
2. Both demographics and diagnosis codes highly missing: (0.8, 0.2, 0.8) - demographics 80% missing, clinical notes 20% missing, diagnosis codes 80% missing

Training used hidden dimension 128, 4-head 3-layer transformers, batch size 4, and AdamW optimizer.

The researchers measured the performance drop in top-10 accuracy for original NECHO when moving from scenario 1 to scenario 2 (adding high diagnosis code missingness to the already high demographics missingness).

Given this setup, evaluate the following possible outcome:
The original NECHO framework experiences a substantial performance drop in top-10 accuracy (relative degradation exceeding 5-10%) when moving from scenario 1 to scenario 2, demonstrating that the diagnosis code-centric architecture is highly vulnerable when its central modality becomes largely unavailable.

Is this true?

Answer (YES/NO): YES